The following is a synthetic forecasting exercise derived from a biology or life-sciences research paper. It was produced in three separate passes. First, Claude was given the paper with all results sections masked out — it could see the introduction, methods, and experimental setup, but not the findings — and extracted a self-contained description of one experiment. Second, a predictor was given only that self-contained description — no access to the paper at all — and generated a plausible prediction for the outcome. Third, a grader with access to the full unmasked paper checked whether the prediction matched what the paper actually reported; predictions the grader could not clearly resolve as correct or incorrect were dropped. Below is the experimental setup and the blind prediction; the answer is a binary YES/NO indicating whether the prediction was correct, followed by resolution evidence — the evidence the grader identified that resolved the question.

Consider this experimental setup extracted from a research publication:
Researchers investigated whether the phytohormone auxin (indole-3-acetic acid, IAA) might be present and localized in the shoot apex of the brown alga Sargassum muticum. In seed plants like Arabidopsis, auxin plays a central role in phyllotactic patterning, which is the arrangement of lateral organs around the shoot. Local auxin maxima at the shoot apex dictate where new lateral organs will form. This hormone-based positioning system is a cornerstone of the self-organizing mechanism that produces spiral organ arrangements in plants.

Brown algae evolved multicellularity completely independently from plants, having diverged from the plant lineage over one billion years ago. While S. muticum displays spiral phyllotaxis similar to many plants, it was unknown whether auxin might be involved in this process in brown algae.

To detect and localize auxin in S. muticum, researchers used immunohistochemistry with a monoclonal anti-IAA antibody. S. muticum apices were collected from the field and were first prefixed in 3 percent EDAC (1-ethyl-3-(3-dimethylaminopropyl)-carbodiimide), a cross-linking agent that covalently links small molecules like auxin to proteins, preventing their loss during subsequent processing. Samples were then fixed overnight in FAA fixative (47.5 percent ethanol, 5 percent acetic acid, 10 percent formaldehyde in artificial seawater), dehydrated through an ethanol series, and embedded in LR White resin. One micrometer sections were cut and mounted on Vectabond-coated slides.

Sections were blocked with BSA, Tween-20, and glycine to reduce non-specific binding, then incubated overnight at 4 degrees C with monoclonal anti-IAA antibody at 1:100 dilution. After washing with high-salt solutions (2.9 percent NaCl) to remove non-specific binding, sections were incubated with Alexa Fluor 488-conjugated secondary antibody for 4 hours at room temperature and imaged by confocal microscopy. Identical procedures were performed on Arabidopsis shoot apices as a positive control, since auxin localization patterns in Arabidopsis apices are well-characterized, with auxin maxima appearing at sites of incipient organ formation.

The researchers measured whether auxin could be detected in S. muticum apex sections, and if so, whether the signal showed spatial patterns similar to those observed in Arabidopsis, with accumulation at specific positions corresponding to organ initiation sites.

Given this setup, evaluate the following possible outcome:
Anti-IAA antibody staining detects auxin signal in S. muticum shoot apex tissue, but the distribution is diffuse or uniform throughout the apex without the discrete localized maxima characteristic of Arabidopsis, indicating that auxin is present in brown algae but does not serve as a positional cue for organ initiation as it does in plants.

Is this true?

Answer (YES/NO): NO